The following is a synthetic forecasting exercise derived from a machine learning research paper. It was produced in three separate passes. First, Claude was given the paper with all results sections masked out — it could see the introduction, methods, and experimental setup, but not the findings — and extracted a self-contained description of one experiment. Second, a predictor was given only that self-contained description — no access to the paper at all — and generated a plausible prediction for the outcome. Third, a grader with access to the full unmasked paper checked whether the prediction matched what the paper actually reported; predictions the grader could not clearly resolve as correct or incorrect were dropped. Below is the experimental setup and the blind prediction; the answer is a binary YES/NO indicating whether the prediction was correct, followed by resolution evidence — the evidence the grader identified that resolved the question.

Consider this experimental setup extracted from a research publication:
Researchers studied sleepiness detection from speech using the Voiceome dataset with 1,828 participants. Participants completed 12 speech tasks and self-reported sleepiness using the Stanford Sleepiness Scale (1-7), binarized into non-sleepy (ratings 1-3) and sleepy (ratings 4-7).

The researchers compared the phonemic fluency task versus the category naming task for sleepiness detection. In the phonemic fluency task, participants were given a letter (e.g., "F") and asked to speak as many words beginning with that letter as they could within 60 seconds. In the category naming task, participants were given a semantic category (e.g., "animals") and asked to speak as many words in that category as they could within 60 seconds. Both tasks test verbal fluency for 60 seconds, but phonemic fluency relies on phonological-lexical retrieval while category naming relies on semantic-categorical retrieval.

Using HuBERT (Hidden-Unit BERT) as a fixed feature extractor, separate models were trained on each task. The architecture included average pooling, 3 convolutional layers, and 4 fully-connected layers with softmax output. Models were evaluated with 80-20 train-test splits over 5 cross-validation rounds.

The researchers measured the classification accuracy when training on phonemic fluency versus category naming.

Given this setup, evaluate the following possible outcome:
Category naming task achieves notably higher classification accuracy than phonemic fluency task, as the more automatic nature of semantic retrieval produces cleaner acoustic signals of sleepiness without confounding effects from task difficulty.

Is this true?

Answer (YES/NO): NO